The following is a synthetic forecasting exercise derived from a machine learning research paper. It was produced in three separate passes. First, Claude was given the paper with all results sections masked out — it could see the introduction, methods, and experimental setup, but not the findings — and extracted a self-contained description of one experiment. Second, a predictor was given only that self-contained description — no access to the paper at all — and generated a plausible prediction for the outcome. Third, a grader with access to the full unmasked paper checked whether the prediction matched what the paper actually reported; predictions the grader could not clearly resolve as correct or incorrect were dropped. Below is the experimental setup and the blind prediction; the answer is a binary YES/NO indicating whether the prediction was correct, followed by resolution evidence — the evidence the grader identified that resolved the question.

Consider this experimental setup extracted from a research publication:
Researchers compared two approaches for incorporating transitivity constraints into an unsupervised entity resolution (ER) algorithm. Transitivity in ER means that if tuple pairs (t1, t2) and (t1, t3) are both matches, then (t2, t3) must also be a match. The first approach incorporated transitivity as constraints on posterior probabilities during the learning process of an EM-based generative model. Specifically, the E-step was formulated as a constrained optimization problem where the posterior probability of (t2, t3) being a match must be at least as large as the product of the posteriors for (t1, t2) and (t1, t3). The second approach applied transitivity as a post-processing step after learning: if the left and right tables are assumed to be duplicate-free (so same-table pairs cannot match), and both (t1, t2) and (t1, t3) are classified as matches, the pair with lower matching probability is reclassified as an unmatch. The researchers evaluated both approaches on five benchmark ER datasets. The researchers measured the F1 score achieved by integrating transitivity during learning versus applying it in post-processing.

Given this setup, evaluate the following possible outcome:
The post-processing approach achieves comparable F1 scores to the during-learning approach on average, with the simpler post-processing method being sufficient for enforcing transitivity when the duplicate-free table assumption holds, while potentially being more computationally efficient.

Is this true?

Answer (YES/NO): NO